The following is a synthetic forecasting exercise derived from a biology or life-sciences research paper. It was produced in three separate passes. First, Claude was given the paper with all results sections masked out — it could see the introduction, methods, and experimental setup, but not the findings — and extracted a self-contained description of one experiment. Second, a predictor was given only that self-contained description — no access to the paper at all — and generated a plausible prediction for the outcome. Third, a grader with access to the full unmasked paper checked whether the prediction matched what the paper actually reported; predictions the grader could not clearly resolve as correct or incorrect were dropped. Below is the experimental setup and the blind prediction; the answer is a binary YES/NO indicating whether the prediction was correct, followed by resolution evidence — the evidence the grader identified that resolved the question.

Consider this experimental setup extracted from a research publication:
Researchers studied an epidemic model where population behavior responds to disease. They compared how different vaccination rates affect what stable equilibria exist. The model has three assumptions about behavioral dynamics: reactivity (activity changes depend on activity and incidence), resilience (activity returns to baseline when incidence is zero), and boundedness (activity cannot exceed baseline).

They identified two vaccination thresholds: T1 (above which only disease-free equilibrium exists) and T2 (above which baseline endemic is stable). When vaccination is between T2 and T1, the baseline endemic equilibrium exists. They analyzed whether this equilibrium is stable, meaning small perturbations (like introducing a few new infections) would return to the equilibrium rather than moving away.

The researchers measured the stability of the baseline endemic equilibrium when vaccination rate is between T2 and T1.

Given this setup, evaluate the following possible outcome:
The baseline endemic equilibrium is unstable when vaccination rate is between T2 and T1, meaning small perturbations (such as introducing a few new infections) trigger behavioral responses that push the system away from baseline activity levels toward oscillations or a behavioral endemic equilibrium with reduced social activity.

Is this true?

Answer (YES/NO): NO